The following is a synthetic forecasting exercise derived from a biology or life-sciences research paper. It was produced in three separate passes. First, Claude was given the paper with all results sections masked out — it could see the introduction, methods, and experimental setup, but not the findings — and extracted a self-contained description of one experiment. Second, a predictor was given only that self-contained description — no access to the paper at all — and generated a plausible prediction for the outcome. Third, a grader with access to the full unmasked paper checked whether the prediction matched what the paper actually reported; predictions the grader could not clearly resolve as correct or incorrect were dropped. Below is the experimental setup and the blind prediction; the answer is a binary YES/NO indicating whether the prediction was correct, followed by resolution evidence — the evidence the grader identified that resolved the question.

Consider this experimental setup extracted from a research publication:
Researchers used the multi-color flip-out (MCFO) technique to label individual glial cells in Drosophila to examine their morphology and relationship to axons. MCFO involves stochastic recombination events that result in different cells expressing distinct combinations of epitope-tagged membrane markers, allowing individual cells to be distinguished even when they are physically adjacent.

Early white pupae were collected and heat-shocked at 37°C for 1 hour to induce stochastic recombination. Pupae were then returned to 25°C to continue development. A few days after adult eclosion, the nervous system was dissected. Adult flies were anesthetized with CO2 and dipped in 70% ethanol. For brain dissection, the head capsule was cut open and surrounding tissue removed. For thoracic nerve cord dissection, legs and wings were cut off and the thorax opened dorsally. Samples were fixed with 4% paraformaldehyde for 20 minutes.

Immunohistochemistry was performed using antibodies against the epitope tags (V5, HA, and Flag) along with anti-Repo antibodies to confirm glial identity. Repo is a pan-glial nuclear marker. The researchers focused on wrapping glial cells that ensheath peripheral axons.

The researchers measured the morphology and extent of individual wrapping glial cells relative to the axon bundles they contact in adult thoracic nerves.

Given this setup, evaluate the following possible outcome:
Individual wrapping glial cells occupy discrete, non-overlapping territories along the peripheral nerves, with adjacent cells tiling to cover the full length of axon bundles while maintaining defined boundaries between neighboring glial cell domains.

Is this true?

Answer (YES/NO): YES